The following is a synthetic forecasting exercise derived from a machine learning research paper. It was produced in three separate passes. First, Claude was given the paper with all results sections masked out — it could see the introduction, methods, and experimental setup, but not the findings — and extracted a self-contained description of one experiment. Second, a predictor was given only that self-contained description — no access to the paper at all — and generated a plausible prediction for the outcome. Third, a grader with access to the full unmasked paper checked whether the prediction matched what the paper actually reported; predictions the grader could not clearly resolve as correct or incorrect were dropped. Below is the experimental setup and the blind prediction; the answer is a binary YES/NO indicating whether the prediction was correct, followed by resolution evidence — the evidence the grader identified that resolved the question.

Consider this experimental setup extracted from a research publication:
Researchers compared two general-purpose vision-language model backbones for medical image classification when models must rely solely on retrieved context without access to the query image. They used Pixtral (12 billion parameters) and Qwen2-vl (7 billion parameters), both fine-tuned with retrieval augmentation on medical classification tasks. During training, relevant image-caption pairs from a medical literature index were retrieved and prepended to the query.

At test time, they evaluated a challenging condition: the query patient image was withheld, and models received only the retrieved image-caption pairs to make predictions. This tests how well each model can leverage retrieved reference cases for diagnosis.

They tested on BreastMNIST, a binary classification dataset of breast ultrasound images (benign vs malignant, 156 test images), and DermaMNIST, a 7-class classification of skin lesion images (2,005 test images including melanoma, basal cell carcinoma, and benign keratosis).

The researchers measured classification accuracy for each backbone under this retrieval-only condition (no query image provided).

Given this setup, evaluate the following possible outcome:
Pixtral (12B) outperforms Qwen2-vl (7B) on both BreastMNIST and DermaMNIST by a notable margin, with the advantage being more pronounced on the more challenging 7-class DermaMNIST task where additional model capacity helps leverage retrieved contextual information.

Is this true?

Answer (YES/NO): NO